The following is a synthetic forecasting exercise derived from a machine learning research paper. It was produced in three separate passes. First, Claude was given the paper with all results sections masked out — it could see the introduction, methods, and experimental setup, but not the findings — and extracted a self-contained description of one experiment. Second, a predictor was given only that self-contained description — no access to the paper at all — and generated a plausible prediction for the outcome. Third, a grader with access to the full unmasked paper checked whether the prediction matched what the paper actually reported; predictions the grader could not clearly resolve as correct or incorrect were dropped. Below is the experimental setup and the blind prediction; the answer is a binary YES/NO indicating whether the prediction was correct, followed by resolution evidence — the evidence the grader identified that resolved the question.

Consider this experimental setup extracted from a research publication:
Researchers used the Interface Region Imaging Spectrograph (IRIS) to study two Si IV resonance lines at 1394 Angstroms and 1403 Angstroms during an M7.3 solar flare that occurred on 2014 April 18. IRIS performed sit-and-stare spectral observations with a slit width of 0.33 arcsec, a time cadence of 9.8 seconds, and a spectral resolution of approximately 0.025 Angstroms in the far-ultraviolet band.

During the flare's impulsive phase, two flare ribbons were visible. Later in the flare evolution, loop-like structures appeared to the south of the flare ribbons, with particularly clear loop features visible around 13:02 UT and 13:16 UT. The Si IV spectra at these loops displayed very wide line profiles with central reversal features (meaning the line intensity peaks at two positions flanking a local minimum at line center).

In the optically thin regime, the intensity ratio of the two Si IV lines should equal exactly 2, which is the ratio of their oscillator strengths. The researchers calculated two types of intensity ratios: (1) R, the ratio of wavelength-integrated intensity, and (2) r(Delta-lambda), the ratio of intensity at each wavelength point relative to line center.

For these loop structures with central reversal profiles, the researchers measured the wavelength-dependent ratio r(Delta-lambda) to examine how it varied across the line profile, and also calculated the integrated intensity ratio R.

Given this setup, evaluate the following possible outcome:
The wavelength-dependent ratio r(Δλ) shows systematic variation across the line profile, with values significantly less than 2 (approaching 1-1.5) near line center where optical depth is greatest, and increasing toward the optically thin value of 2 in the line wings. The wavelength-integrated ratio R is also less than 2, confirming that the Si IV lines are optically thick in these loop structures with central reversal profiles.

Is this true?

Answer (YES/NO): NO